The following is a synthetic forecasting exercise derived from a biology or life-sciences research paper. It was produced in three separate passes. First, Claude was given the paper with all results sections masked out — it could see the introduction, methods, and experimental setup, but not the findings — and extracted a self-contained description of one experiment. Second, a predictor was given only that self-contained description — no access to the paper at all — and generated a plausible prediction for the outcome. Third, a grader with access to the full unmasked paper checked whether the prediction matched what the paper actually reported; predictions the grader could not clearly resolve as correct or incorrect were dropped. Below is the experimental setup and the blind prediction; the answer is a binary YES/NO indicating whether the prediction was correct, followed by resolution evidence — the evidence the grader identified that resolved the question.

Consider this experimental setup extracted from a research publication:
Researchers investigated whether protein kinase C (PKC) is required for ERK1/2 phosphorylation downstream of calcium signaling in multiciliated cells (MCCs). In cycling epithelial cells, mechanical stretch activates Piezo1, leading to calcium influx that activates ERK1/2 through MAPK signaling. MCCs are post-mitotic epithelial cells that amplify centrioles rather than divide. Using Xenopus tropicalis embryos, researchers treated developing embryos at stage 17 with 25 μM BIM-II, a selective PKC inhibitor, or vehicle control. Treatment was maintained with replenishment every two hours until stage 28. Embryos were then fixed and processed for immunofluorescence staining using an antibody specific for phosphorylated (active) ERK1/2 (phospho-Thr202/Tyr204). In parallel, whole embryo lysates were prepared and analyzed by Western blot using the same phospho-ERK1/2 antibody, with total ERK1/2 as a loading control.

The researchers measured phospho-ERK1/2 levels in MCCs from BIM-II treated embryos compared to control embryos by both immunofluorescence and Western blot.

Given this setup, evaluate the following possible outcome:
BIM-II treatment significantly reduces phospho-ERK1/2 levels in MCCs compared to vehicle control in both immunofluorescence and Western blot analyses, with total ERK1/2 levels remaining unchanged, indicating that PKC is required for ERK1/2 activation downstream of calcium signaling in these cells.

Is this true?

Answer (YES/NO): YES